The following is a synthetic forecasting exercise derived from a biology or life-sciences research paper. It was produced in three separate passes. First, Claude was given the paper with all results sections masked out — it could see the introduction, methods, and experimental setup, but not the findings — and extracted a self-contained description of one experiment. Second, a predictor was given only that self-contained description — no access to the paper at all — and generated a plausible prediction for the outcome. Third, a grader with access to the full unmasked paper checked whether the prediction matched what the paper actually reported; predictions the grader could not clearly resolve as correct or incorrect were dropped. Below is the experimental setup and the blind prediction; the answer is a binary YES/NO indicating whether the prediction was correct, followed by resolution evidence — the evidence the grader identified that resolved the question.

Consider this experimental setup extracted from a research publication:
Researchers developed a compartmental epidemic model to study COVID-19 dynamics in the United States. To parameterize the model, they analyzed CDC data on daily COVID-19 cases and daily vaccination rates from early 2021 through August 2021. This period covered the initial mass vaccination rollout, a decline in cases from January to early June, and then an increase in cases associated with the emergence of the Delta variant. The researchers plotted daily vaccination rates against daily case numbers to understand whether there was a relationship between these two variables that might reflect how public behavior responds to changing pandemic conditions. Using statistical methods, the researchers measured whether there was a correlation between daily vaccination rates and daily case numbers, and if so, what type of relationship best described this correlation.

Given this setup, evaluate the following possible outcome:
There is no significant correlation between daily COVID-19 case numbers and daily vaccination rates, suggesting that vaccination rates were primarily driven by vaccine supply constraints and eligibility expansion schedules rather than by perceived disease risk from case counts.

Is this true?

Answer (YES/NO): NO